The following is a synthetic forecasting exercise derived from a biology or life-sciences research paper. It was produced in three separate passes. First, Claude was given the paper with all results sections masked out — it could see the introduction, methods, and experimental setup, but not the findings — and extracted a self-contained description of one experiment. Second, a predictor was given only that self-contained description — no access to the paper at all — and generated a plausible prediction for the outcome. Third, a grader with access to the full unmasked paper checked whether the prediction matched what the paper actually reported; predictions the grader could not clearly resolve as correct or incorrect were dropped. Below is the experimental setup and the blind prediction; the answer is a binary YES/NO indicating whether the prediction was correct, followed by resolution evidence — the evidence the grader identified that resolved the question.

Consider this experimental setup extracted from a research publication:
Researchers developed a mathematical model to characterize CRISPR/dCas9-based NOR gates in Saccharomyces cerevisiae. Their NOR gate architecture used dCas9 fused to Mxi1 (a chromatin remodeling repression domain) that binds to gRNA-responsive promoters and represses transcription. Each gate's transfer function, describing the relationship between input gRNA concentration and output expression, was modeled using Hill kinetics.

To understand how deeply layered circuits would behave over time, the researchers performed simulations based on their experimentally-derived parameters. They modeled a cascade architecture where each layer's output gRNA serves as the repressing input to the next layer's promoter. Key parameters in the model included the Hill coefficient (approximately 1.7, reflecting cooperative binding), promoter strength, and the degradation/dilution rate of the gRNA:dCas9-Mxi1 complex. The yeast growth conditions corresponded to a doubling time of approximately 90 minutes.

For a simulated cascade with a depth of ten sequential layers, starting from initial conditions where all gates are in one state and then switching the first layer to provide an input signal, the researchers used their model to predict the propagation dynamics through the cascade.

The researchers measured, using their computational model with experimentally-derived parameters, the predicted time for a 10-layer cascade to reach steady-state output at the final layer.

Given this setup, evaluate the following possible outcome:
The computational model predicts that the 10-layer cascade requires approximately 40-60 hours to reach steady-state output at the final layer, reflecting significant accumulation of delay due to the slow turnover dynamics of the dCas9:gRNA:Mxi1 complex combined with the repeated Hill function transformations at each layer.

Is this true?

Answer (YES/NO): YES